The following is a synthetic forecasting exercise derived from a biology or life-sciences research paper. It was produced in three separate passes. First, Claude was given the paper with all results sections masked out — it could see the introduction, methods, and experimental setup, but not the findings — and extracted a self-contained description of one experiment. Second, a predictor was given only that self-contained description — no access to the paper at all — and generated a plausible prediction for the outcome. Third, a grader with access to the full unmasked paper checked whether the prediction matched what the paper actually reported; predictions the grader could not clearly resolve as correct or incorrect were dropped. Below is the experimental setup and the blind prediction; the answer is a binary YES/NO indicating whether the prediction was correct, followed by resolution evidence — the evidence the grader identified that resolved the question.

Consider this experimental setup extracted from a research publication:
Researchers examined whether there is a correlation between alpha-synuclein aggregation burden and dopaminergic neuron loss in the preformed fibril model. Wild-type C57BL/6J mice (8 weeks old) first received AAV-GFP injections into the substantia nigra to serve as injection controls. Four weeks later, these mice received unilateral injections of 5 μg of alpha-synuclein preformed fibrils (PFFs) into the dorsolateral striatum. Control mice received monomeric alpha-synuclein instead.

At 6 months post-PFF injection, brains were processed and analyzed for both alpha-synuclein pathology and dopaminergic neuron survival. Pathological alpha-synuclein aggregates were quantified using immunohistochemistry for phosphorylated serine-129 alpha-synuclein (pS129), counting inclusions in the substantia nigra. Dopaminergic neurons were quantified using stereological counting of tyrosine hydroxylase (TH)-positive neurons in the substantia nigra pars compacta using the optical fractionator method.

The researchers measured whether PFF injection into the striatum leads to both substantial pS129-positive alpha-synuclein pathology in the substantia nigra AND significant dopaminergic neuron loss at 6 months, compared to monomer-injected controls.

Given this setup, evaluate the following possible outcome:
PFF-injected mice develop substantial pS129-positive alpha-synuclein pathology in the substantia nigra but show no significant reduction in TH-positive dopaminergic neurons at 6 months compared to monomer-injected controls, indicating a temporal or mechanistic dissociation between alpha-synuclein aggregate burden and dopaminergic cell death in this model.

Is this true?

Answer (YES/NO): NO